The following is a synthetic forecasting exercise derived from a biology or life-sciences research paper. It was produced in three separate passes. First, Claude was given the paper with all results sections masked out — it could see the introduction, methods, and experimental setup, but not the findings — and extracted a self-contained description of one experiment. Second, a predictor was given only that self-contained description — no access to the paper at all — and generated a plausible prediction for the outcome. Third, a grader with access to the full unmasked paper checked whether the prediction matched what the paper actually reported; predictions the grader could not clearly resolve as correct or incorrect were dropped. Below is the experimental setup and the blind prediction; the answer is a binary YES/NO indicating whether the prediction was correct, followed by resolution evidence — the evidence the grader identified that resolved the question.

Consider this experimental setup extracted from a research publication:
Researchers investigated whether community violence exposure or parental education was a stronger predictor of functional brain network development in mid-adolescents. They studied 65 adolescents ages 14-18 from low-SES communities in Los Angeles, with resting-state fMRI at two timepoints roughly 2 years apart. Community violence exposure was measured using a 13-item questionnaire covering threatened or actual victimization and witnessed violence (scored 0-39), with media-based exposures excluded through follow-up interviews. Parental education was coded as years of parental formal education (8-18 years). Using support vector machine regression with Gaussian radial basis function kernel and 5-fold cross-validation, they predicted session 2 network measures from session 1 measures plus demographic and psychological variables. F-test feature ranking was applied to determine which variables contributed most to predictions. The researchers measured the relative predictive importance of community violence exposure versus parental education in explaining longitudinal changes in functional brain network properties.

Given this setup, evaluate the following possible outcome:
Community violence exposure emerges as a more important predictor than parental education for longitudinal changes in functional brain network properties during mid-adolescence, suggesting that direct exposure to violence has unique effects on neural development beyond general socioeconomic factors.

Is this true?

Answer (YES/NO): YES